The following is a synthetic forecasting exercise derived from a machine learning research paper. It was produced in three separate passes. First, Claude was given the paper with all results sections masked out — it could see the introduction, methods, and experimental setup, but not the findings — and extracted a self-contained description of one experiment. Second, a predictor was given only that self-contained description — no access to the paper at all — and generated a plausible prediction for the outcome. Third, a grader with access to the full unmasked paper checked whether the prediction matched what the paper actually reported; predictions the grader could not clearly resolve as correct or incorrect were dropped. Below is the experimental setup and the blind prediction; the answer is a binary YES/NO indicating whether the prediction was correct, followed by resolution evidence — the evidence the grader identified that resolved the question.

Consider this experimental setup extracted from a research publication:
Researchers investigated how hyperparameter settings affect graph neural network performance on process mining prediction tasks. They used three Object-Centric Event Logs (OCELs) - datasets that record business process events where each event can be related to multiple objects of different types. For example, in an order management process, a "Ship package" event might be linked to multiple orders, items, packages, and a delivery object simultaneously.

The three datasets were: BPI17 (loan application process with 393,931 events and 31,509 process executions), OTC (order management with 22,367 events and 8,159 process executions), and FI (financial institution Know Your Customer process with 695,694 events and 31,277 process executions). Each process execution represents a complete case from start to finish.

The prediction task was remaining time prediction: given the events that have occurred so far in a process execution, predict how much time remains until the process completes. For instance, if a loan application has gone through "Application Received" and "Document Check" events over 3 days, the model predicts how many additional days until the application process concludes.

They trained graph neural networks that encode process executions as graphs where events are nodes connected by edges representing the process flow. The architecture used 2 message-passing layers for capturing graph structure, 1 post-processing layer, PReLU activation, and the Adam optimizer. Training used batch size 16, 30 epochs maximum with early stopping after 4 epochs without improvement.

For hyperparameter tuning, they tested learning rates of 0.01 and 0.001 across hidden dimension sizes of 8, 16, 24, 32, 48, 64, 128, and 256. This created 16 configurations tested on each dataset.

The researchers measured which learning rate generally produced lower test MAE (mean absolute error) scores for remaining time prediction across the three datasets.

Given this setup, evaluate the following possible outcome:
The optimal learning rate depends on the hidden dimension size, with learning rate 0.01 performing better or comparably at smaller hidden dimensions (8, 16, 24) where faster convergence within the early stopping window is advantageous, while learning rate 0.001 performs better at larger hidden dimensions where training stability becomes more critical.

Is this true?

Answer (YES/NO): NO